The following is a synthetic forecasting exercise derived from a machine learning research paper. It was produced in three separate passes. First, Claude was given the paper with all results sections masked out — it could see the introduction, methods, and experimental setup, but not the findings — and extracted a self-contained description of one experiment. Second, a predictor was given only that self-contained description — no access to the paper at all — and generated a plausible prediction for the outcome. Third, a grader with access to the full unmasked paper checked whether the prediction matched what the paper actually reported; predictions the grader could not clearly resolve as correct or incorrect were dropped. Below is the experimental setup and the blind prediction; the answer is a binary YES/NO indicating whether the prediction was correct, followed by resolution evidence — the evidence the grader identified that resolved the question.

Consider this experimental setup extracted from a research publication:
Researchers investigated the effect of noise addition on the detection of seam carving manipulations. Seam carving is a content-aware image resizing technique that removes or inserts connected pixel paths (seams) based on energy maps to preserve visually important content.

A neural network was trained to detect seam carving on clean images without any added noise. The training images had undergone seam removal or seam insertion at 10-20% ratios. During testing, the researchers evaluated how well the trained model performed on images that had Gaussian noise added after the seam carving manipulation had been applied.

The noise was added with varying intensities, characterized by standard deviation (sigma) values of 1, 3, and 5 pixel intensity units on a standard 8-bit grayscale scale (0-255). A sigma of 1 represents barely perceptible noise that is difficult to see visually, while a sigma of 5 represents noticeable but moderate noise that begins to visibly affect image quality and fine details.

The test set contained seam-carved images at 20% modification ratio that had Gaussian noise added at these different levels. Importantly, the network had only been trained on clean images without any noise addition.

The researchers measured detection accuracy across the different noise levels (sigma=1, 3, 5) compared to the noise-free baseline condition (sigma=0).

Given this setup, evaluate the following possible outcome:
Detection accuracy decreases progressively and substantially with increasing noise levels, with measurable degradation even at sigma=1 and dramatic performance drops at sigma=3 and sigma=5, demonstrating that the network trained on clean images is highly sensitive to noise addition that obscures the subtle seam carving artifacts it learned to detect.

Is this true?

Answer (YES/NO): NO